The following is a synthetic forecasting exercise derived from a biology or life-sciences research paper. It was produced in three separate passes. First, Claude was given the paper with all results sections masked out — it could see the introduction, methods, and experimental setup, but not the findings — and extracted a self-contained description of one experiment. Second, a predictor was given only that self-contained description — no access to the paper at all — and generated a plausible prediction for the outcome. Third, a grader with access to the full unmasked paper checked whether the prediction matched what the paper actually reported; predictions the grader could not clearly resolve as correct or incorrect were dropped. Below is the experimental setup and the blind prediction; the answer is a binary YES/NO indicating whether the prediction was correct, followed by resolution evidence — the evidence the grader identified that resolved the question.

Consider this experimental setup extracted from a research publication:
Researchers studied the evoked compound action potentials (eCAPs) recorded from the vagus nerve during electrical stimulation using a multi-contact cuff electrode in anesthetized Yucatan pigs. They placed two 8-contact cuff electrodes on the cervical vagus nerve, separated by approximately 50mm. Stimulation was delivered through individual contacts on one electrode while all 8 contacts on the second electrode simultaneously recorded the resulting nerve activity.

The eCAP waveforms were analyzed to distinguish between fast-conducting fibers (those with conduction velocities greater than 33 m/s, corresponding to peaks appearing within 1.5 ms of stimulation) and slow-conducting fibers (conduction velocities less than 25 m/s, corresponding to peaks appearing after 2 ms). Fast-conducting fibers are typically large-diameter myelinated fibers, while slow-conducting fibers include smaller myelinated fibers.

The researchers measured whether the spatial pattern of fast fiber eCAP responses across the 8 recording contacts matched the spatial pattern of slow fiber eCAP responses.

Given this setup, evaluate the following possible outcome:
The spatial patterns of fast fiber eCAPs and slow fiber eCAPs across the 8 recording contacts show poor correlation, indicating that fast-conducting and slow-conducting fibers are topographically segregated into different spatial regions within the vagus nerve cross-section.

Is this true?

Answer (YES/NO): YES